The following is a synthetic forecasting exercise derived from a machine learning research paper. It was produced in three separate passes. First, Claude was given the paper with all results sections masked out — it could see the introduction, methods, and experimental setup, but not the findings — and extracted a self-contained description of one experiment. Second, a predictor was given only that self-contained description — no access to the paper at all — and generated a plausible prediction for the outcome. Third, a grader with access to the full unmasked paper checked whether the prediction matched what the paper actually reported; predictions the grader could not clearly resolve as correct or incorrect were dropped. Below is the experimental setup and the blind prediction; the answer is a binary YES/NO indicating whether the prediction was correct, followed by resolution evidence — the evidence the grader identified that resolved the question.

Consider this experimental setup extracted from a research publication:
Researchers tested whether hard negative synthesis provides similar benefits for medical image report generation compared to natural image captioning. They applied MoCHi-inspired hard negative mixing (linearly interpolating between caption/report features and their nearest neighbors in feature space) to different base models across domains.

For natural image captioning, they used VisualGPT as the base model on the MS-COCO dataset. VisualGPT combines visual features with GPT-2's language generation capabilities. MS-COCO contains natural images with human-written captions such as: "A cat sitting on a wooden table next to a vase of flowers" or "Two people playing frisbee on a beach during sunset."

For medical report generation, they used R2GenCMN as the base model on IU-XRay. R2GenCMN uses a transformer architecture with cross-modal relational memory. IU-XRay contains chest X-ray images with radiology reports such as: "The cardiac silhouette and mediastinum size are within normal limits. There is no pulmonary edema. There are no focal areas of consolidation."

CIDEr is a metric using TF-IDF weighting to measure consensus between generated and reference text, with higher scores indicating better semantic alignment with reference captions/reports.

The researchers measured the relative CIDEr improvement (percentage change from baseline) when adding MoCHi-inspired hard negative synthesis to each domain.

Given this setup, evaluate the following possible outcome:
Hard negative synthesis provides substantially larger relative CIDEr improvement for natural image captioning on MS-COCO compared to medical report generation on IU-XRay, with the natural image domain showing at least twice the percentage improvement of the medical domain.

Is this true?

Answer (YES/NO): NO